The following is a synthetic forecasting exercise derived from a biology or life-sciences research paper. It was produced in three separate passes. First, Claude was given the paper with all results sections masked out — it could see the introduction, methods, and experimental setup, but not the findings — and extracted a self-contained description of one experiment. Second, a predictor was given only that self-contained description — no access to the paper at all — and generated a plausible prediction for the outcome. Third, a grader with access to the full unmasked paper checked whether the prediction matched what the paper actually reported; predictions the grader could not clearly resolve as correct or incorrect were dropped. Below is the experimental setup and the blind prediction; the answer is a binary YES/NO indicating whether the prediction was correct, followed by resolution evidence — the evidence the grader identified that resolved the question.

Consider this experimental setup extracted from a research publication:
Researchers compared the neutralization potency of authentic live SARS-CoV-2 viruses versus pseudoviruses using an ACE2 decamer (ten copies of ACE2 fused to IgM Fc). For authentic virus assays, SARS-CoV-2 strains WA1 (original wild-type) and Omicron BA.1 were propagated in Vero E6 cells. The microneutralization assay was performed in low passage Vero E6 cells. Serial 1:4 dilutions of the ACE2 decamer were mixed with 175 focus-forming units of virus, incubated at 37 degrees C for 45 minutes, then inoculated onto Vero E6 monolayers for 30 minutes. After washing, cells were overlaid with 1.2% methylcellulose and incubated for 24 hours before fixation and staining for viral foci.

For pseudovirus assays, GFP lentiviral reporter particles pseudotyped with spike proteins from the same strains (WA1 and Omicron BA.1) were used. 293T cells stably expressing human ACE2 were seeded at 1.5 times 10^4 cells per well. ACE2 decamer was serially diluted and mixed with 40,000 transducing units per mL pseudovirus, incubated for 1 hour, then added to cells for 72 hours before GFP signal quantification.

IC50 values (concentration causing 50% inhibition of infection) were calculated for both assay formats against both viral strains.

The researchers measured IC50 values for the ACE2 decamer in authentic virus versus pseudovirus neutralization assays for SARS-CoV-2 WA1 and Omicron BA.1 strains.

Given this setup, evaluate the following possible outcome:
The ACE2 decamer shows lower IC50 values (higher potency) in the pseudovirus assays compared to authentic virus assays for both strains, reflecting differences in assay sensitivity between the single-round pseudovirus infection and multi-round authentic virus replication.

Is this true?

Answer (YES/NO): YES